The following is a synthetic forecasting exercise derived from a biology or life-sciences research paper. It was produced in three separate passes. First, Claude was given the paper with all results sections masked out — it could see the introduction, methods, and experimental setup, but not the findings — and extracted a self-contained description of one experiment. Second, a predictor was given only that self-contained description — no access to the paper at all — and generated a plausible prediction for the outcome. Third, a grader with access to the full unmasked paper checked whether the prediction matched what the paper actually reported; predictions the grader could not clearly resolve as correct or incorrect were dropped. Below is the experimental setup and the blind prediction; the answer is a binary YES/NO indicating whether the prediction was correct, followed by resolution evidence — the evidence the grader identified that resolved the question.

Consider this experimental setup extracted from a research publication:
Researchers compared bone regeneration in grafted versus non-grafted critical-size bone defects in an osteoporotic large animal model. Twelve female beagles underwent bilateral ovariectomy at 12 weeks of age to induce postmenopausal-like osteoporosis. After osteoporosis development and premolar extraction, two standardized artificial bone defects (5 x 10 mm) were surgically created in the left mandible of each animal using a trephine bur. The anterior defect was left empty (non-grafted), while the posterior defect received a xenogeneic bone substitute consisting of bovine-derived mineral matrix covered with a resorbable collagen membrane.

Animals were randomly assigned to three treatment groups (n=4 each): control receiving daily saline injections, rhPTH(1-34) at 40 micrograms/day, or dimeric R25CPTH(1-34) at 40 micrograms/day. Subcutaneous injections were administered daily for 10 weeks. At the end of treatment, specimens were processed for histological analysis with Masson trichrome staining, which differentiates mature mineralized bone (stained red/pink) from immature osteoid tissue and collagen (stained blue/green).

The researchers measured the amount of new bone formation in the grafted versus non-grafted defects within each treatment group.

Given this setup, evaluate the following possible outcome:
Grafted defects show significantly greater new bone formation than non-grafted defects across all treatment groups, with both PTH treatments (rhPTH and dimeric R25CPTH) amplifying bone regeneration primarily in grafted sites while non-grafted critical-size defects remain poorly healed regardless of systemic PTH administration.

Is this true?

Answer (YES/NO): NO